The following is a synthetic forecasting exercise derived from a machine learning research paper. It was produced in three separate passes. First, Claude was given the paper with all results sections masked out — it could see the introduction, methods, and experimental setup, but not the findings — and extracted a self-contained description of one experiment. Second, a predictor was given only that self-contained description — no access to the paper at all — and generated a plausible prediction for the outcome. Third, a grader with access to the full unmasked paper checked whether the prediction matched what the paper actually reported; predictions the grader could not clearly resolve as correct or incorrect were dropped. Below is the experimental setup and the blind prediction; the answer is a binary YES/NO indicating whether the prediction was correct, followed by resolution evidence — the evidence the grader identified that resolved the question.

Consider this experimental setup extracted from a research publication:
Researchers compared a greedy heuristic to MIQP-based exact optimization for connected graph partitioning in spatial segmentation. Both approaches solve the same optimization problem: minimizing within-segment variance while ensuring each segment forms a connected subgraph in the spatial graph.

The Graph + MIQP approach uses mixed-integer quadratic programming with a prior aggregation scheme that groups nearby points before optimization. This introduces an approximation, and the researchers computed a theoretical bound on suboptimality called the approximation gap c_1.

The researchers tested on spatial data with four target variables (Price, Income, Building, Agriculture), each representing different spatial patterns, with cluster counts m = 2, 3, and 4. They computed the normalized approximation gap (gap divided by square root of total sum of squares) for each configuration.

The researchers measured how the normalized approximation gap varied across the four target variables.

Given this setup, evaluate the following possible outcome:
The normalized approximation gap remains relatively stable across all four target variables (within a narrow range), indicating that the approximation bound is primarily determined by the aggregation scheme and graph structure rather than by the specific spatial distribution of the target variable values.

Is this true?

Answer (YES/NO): NO